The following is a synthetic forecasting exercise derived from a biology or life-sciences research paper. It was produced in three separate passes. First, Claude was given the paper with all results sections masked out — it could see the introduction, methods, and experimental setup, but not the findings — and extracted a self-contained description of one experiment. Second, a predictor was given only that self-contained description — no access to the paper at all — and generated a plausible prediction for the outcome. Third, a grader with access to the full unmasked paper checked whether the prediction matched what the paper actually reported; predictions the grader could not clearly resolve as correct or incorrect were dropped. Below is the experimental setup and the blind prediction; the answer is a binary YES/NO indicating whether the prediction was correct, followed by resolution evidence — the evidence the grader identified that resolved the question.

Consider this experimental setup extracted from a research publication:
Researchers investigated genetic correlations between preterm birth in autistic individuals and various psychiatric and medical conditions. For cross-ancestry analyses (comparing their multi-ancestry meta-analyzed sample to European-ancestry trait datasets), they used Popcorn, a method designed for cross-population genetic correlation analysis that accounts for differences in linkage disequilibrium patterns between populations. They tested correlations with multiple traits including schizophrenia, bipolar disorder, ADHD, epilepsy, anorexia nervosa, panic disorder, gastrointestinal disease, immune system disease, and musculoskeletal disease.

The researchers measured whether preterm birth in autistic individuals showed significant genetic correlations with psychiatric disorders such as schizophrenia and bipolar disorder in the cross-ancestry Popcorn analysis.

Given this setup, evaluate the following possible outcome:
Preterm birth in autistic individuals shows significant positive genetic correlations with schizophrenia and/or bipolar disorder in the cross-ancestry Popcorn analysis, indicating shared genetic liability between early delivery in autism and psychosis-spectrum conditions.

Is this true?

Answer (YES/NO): NO